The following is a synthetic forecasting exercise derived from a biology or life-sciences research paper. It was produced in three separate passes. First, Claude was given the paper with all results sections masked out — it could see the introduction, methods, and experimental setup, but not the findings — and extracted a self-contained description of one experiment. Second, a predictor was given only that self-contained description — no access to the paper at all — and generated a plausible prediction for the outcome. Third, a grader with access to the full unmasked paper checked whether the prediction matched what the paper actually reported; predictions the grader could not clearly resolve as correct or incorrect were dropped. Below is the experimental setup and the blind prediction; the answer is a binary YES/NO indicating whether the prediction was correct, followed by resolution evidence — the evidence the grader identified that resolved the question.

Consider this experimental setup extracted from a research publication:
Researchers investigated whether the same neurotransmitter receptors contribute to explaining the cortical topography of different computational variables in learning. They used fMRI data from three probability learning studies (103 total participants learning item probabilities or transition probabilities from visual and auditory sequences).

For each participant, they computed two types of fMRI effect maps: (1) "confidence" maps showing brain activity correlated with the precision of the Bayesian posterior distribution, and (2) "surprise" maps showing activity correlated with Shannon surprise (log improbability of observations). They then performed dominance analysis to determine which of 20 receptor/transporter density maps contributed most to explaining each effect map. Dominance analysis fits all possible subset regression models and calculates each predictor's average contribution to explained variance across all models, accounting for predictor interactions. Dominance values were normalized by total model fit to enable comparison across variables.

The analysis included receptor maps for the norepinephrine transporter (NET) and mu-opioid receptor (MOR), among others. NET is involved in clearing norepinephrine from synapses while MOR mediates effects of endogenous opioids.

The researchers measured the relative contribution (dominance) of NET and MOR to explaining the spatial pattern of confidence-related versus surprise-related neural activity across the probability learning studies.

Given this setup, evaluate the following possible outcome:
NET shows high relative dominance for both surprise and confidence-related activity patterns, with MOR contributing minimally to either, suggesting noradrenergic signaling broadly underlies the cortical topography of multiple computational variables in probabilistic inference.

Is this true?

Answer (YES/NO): NO